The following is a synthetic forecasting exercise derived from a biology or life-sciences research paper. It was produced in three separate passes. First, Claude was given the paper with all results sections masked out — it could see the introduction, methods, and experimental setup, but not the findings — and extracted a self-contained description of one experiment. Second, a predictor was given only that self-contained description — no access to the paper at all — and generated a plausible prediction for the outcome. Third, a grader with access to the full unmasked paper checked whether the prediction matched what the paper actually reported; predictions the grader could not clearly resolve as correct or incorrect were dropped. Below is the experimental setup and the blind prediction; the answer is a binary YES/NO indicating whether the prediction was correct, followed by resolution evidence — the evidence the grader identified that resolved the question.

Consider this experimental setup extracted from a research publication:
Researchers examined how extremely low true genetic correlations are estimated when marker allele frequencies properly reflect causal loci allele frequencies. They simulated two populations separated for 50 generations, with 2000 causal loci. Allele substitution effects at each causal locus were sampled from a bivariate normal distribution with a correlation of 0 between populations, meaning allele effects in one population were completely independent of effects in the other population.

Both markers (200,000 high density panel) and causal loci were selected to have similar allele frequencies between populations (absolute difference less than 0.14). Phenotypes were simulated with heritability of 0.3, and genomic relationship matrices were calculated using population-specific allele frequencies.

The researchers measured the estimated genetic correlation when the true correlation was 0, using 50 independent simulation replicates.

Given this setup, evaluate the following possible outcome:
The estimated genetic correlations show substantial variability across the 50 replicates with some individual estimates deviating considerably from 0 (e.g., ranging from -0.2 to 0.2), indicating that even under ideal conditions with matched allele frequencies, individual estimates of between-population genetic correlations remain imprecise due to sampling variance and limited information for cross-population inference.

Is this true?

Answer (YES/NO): NO